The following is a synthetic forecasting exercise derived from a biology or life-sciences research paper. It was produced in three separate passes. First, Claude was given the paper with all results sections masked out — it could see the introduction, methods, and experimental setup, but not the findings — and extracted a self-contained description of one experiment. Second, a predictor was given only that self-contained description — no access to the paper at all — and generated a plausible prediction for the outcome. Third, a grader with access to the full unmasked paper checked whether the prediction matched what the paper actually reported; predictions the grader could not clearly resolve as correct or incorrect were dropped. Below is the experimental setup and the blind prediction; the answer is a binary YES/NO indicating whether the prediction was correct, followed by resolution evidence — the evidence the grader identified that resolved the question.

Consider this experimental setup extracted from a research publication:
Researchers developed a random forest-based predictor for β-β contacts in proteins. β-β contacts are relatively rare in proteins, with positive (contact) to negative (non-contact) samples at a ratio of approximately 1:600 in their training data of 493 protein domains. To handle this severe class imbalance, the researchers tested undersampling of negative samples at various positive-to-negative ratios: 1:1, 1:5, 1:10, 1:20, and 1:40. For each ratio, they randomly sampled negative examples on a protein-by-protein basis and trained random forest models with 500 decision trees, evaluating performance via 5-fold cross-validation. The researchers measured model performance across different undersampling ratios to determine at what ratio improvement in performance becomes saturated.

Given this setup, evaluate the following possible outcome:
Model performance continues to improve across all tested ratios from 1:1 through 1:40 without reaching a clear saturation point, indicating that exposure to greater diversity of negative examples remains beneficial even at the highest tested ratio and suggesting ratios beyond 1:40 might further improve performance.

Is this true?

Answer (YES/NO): NO